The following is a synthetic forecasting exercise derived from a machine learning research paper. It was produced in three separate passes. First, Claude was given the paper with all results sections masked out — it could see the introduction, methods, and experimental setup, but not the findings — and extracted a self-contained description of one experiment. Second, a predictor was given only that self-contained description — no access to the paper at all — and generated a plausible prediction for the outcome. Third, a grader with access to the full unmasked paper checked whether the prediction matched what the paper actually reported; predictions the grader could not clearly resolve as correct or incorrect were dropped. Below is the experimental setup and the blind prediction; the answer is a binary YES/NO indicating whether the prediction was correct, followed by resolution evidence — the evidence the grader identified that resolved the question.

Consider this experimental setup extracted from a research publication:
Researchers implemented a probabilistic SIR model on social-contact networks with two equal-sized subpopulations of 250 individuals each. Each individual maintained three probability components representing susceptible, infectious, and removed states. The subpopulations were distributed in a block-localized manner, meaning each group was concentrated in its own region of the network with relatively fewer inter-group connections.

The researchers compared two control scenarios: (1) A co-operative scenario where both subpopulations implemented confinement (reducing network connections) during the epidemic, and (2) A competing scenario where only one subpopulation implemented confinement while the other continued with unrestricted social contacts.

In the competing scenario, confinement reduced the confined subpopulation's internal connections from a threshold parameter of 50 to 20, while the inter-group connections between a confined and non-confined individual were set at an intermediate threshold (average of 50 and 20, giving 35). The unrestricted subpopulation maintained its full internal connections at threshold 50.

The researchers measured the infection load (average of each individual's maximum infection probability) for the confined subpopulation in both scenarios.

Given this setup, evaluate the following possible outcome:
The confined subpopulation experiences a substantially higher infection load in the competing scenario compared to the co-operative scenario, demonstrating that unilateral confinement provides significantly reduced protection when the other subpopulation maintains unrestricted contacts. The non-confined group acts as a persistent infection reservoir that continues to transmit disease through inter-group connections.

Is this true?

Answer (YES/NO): NO